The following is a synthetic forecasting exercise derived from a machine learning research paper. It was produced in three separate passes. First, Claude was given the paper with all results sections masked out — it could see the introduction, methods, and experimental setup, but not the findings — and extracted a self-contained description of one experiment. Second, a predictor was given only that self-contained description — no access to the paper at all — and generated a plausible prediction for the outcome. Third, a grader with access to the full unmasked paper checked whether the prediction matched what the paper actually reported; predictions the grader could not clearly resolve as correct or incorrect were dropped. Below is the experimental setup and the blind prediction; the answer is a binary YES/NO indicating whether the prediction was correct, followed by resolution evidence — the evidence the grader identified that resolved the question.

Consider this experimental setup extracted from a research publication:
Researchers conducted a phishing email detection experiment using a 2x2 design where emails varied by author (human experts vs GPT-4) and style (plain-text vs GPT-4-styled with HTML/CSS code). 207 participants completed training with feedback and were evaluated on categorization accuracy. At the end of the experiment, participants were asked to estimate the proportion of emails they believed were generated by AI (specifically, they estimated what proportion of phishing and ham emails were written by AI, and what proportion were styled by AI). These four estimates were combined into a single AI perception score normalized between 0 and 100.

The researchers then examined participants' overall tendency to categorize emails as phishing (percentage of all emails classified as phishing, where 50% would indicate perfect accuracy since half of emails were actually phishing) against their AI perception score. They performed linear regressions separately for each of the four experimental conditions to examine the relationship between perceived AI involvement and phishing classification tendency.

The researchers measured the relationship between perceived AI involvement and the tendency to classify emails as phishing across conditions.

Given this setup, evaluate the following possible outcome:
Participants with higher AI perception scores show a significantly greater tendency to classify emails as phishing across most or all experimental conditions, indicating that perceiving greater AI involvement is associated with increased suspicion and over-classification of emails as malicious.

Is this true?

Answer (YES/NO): YES